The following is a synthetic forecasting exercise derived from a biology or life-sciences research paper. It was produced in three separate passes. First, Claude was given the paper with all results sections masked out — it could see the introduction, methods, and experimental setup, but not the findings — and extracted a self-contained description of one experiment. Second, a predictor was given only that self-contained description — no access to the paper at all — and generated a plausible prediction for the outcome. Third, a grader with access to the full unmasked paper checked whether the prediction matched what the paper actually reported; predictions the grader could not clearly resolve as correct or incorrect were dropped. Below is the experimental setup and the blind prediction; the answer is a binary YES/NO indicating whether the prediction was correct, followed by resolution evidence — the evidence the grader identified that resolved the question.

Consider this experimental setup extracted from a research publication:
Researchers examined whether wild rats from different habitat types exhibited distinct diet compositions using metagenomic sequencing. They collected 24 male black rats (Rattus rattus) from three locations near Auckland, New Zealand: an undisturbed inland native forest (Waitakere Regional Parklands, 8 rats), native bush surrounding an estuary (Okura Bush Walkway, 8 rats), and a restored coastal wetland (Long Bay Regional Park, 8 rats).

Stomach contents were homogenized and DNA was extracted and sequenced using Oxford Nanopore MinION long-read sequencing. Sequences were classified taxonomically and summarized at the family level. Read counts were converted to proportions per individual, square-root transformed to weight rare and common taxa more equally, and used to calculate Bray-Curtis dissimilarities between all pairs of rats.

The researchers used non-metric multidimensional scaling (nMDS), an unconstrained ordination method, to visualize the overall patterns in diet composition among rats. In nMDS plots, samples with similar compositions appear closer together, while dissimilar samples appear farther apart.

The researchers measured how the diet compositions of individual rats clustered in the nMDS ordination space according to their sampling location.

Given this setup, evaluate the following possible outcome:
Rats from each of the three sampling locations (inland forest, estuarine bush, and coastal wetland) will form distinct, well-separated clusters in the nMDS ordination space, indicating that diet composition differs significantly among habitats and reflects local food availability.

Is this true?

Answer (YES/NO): NO